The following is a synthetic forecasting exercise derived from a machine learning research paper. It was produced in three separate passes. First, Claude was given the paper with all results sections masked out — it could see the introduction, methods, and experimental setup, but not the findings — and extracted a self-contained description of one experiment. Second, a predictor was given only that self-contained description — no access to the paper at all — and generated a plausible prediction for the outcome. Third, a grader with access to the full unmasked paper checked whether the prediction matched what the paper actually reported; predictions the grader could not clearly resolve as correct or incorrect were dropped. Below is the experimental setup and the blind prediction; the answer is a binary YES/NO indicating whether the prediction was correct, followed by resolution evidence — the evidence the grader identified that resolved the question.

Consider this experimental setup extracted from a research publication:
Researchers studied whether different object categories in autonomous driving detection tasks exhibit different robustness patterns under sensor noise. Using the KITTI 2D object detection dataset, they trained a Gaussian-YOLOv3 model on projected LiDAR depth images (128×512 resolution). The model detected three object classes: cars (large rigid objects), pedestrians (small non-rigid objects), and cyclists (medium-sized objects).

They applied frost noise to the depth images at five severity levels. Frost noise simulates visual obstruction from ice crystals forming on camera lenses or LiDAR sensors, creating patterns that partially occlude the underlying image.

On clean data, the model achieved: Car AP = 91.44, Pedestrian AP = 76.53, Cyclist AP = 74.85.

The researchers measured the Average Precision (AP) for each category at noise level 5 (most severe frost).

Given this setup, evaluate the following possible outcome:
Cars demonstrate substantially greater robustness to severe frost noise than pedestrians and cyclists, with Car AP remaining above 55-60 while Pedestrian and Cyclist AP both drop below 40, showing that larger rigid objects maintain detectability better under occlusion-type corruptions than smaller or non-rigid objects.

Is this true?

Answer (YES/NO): NO